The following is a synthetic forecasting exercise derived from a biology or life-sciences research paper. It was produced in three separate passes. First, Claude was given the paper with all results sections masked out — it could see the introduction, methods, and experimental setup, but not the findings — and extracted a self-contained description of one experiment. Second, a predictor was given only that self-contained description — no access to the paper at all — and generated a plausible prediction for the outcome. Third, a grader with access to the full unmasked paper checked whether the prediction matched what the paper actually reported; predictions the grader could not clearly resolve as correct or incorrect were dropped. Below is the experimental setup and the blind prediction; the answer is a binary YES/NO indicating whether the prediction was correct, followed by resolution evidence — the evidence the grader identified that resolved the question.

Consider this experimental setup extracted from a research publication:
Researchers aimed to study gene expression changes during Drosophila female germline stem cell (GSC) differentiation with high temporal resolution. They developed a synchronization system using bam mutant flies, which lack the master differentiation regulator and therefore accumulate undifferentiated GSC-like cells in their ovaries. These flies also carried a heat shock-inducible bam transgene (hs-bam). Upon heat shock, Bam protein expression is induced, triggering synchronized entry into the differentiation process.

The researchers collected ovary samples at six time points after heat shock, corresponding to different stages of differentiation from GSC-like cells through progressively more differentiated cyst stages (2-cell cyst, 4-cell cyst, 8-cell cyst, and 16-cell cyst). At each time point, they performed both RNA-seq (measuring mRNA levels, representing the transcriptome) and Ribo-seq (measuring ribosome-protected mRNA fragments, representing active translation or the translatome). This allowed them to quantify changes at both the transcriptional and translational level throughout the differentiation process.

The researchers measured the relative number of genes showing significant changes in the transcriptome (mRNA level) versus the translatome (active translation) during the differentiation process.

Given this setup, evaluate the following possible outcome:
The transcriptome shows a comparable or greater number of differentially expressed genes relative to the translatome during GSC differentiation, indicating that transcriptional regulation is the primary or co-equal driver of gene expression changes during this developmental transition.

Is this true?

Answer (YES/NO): NO